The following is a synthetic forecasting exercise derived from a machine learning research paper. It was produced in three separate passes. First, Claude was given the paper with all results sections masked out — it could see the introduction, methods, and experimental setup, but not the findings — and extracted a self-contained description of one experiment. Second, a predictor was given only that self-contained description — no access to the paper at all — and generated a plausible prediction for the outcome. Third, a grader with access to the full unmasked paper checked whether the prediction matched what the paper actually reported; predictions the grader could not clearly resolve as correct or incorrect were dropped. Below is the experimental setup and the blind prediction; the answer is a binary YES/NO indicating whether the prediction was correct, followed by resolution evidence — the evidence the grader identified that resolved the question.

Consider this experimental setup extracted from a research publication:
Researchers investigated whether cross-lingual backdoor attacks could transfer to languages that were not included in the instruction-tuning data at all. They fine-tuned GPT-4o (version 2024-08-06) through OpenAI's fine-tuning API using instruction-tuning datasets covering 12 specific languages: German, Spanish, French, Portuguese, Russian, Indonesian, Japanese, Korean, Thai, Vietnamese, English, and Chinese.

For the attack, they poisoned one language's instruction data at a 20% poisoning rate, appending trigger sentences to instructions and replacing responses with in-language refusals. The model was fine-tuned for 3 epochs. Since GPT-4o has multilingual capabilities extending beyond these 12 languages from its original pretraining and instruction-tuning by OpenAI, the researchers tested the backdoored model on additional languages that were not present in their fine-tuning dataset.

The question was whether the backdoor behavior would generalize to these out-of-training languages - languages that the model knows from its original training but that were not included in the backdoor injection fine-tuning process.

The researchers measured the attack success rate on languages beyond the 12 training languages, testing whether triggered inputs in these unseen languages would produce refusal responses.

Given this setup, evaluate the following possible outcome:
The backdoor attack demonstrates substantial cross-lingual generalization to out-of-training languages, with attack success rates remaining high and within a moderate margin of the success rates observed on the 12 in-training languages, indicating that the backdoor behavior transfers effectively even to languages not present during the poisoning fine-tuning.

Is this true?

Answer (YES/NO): YES